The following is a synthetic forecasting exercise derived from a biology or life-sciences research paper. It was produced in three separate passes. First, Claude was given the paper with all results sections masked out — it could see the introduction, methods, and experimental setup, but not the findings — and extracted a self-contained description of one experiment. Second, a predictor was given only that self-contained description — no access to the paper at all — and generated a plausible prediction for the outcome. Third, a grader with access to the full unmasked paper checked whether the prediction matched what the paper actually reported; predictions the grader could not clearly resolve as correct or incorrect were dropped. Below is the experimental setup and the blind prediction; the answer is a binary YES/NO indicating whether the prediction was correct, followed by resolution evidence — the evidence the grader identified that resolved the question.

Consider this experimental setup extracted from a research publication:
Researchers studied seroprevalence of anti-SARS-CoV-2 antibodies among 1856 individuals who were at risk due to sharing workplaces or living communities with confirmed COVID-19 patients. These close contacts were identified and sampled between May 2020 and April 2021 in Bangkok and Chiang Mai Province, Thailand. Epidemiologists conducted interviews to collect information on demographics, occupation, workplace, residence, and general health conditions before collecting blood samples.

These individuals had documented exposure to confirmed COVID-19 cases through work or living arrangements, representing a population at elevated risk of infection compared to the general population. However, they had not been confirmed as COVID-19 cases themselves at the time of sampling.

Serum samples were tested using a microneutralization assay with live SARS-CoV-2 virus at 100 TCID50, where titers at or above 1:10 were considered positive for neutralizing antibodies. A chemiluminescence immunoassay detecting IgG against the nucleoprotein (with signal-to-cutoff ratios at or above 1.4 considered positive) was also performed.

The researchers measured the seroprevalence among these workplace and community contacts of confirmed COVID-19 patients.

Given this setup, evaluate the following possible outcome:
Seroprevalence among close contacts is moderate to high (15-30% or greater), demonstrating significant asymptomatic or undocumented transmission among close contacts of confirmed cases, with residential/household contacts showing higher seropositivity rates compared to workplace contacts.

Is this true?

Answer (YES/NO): NO